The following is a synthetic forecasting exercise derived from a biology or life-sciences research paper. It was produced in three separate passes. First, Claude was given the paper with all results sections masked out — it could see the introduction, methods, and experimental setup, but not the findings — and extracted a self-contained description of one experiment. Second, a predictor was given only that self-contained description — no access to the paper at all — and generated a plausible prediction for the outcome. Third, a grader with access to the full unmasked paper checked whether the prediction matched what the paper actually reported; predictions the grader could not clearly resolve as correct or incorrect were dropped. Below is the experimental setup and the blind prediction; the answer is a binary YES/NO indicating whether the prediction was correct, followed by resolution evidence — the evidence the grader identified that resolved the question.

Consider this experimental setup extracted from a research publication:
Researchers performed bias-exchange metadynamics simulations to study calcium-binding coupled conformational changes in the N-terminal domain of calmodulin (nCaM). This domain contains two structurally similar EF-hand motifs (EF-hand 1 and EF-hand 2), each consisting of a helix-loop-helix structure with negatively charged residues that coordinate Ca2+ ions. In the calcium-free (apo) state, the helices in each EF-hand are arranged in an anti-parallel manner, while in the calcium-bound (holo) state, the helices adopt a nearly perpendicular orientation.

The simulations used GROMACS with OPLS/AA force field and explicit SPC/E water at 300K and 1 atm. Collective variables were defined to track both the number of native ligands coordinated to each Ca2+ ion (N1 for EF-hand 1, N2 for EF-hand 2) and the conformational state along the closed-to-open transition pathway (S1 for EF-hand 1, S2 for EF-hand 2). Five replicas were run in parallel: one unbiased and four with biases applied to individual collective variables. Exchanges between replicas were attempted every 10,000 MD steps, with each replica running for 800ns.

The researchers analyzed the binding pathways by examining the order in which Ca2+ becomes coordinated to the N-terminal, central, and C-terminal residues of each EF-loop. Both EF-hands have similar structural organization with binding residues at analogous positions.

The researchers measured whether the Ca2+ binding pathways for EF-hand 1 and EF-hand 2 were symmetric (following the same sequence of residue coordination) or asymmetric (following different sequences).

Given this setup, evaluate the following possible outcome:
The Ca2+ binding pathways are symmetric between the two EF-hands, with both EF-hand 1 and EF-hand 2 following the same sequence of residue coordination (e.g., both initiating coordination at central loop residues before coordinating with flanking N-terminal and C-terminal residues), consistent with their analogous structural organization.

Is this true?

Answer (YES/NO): NO